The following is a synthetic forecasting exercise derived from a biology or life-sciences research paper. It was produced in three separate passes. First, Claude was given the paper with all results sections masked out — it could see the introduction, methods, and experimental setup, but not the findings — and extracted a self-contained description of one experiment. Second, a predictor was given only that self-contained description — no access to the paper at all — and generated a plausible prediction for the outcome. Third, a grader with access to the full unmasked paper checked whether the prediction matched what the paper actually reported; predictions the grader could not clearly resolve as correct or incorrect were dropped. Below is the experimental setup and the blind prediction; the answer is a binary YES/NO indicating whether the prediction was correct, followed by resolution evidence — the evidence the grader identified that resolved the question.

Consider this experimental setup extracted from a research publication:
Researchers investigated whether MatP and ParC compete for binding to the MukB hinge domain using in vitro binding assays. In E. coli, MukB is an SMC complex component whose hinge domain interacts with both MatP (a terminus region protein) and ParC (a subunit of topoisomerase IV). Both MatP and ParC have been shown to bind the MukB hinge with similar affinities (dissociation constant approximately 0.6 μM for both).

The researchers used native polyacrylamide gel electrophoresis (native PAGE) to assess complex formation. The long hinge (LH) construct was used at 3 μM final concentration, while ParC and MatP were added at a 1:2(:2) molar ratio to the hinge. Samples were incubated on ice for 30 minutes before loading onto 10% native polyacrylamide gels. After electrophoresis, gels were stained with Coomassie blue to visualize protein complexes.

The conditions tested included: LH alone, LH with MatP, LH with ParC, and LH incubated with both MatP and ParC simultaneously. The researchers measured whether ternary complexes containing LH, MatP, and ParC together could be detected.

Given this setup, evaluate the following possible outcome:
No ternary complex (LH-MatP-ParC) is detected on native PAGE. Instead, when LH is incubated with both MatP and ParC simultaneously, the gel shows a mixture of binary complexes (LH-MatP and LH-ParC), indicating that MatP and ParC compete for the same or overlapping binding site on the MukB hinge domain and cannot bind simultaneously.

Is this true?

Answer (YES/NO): YES